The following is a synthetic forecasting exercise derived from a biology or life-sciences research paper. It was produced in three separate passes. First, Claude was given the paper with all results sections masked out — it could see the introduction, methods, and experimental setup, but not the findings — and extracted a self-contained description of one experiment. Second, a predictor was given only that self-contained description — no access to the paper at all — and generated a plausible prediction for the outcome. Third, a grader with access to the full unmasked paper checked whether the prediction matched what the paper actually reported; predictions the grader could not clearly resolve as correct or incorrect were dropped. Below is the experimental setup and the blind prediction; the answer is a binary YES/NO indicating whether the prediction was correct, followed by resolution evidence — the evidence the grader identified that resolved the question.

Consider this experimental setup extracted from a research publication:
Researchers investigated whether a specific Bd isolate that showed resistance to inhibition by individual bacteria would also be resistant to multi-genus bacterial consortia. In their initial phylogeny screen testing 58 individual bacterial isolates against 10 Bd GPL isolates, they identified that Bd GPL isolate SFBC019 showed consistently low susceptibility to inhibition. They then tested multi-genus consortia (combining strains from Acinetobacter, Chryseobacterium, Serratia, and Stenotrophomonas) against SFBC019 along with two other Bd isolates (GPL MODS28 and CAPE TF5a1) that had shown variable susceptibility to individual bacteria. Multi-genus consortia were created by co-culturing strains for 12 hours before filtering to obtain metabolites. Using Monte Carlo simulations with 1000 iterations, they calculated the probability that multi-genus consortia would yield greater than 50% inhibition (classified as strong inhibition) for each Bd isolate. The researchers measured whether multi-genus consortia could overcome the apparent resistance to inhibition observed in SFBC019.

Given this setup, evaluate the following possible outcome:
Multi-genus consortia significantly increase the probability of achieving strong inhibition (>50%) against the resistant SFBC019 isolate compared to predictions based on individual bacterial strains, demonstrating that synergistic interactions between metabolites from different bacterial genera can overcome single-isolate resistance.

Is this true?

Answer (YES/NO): NO